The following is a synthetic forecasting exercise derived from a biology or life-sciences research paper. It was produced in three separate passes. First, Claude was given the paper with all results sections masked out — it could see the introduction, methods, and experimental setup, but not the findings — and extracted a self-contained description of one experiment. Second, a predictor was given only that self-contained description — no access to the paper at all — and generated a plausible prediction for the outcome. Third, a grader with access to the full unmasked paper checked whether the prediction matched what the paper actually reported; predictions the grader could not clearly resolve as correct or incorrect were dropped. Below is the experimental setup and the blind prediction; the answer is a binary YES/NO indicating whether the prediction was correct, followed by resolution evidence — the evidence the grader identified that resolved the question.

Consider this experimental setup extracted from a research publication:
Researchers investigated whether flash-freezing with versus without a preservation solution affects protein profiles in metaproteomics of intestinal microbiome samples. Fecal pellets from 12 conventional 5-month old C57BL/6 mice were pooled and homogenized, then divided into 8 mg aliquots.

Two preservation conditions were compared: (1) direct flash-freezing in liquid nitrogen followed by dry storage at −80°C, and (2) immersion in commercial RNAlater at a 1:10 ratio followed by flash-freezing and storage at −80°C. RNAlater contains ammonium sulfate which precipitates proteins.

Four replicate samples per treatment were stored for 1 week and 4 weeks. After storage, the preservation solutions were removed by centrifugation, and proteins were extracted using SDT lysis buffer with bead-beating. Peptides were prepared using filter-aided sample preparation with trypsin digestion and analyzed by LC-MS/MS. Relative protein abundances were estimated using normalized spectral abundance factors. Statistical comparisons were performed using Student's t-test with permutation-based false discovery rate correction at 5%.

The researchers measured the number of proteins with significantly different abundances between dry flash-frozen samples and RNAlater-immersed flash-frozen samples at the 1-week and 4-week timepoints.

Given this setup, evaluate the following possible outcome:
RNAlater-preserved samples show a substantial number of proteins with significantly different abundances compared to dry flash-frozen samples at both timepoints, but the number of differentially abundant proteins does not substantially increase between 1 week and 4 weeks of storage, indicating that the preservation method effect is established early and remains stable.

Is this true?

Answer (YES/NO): NO